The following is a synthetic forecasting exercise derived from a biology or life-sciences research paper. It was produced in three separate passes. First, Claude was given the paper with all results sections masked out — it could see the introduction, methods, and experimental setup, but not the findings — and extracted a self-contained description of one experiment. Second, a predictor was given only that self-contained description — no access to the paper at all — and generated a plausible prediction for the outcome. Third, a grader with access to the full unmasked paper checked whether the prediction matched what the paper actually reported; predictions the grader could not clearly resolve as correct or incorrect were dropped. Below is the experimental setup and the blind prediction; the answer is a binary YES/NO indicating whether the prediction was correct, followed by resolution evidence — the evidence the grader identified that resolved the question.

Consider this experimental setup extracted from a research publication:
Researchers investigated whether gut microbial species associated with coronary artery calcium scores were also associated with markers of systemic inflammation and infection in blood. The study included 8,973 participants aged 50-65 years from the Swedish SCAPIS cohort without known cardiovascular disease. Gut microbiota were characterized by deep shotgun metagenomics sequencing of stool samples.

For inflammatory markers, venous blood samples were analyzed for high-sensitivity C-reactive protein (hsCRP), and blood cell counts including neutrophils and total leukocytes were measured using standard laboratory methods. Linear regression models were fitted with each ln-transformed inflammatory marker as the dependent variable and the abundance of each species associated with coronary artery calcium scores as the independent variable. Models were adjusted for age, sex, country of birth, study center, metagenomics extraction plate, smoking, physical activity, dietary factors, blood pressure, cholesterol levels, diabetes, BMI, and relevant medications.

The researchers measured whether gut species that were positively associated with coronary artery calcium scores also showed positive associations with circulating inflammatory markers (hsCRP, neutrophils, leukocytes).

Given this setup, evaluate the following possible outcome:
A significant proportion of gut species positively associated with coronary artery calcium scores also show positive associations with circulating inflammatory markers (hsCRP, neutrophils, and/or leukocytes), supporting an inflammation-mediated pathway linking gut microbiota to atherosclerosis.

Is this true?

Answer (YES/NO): YES